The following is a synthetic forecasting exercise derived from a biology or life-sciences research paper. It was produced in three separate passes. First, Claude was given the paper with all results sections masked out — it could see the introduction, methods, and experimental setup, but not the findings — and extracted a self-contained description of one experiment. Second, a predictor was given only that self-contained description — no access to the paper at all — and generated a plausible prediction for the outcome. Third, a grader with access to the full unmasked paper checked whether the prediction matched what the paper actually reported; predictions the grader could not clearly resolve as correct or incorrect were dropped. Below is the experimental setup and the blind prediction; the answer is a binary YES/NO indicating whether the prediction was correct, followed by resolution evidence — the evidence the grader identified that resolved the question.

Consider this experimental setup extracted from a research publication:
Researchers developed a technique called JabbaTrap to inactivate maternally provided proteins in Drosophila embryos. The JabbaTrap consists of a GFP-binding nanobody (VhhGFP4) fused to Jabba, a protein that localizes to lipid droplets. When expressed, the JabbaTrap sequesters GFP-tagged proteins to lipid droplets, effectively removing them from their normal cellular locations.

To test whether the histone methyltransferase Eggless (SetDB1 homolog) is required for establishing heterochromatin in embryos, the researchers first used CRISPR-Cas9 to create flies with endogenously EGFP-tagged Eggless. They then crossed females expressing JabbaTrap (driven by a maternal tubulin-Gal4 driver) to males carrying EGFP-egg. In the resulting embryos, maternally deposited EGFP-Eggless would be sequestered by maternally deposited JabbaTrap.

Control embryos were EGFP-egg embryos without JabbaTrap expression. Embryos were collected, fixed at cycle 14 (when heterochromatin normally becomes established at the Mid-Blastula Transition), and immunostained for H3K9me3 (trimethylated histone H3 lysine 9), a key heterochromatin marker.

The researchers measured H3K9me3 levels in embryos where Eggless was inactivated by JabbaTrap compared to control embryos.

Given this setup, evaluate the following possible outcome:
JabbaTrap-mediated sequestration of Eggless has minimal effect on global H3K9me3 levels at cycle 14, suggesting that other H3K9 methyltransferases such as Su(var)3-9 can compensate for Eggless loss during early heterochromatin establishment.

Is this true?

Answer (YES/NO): NO